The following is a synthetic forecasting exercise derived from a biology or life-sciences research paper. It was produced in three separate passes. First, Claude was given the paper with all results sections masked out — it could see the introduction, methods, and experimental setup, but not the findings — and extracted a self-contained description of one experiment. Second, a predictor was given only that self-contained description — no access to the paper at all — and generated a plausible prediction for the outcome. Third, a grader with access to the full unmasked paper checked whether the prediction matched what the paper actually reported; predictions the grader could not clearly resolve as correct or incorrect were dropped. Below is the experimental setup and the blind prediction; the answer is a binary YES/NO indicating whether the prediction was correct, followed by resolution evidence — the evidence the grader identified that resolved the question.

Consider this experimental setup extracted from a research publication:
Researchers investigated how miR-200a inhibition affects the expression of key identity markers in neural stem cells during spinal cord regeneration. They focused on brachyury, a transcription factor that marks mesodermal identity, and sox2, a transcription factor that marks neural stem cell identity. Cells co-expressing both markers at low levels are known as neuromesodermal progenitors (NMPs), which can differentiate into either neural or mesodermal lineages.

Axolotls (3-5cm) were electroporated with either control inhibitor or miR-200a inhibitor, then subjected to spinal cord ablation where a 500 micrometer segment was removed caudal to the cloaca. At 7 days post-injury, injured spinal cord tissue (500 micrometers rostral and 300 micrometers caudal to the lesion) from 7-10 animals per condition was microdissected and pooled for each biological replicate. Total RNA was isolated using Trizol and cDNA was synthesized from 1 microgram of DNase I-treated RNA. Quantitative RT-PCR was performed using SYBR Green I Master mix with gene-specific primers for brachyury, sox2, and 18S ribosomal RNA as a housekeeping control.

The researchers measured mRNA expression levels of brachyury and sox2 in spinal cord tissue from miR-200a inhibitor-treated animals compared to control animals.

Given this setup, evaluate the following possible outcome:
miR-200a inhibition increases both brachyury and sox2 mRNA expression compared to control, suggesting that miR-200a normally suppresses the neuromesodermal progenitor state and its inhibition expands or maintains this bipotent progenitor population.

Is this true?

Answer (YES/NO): NO